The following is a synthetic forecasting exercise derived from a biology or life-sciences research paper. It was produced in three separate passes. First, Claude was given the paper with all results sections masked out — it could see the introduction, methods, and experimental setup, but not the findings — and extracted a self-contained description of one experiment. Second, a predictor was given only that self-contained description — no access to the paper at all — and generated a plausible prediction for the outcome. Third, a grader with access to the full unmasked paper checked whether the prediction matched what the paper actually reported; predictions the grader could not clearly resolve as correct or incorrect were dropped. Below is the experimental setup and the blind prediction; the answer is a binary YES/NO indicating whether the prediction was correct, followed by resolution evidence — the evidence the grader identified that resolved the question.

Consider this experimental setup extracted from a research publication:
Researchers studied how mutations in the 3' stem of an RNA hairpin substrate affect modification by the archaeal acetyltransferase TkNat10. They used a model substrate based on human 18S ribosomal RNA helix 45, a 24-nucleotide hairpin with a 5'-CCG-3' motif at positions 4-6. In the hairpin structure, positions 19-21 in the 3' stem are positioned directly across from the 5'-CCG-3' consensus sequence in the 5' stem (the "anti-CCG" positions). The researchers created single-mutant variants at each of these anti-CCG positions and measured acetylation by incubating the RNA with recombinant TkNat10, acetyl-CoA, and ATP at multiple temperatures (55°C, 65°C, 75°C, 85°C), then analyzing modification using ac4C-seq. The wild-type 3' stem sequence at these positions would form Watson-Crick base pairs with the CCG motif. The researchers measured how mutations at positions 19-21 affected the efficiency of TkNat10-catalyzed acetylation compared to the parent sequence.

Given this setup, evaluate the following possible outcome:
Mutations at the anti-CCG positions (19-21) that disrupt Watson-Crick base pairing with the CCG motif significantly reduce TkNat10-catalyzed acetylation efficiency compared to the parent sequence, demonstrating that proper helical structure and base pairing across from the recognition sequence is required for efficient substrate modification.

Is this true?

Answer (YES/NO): NO